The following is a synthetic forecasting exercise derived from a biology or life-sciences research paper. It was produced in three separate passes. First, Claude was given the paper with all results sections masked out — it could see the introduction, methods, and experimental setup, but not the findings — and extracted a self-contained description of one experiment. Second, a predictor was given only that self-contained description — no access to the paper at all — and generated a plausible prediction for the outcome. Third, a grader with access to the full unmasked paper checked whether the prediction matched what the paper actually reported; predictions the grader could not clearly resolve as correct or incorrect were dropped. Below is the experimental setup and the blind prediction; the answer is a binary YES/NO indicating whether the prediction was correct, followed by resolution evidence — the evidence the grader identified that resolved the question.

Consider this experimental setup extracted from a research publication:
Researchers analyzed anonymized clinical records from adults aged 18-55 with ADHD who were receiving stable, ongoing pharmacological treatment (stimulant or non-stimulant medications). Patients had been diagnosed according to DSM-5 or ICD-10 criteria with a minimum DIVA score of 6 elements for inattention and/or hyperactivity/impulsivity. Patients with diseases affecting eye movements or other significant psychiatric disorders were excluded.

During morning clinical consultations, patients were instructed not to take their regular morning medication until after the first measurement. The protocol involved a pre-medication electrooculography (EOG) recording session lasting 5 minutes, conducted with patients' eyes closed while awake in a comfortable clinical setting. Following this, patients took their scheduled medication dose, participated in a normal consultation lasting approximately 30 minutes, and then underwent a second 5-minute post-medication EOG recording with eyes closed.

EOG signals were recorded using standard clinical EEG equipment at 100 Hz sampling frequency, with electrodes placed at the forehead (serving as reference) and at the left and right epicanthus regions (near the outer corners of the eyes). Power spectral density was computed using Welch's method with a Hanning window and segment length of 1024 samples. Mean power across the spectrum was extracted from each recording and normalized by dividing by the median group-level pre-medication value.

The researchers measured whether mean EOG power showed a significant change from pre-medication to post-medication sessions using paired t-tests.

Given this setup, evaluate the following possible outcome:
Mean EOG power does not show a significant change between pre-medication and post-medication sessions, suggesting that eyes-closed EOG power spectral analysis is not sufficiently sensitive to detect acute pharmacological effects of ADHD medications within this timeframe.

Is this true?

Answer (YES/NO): NO